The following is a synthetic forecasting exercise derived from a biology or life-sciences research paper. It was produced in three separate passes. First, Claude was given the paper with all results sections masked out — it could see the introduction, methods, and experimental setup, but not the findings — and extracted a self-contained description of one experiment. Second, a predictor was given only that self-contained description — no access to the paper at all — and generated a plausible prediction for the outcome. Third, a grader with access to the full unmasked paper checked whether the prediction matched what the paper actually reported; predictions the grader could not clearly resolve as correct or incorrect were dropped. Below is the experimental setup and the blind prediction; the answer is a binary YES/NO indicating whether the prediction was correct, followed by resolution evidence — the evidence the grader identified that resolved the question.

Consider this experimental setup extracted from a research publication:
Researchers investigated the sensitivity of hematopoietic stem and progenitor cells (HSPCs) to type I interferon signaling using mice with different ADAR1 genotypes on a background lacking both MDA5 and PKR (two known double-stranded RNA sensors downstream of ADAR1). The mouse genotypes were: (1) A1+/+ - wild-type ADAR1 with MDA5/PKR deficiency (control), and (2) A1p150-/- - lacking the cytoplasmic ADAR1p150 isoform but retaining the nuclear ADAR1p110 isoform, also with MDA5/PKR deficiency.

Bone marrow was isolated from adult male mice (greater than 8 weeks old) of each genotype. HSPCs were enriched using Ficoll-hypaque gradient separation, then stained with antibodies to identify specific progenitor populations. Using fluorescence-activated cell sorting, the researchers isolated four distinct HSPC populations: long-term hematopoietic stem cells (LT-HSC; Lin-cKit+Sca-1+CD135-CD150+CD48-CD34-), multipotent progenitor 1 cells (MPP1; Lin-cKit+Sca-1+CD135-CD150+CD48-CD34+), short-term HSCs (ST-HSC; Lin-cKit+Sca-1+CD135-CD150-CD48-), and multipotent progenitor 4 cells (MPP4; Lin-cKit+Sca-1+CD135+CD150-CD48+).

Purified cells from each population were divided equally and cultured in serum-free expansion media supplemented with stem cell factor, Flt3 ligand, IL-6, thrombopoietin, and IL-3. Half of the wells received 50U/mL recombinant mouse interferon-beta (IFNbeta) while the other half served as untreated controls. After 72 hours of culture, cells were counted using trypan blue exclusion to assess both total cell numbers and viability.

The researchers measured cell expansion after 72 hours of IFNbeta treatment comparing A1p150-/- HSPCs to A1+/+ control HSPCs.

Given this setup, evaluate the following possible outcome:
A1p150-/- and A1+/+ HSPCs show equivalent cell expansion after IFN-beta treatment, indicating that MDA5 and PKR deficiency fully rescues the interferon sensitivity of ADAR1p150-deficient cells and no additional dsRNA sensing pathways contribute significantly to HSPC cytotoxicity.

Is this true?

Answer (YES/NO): NO